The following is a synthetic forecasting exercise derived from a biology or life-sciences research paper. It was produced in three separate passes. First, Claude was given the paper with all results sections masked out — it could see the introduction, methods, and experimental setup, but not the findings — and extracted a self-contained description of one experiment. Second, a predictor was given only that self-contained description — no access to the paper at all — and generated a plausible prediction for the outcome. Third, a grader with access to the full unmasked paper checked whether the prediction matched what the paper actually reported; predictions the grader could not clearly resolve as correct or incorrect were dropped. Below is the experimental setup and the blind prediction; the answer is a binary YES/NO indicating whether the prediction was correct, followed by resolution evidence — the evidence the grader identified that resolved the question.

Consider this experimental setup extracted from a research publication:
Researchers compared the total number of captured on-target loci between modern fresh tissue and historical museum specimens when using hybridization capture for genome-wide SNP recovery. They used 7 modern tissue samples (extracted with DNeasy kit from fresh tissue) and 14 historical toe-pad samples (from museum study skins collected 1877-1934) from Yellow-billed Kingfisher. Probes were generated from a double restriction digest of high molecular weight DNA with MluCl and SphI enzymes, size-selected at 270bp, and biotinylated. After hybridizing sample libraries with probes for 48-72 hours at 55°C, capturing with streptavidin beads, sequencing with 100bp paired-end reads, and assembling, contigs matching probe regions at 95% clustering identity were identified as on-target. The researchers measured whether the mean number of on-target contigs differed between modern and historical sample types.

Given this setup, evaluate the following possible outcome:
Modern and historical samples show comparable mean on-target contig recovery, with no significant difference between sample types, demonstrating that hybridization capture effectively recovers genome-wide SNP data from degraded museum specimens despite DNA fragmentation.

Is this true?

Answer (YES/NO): NO